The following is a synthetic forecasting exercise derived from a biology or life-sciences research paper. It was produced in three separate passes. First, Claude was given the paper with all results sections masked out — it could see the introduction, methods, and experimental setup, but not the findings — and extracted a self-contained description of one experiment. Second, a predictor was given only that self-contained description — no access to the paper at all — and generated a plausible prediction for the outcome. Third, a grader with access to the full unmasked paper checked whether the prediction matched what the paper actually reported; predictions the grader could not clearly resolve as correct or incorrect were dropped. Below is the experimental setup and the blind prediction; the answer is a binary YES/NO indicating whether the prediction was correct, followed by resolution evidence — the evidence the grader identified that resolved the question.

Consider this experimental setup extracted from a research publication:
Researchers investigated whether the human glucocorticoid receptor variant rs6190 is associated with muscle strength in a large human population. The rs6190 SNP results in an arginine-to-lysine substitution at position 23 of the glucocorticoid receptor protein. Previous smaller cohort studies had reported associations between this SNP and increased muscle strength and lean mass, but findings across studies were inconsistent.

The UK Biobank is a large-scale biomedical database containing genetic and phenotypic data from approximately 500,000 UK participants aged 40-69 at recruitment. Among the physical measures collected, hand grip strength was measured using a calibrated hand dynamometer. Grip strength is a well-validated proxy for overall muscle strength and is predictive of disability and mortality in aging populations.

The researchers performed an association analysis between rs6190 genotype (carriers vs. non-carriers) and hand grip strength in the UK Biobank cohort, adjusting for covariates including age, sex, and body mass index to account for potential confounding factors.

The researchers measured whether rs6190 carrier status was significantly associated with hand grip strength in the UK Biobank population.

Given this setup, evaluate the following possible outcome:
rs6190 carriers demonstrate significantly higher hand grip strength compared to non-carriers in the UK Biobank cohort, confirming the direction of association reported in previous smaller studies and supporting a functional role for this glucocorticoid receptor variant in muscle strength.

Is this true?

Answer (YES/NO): YES